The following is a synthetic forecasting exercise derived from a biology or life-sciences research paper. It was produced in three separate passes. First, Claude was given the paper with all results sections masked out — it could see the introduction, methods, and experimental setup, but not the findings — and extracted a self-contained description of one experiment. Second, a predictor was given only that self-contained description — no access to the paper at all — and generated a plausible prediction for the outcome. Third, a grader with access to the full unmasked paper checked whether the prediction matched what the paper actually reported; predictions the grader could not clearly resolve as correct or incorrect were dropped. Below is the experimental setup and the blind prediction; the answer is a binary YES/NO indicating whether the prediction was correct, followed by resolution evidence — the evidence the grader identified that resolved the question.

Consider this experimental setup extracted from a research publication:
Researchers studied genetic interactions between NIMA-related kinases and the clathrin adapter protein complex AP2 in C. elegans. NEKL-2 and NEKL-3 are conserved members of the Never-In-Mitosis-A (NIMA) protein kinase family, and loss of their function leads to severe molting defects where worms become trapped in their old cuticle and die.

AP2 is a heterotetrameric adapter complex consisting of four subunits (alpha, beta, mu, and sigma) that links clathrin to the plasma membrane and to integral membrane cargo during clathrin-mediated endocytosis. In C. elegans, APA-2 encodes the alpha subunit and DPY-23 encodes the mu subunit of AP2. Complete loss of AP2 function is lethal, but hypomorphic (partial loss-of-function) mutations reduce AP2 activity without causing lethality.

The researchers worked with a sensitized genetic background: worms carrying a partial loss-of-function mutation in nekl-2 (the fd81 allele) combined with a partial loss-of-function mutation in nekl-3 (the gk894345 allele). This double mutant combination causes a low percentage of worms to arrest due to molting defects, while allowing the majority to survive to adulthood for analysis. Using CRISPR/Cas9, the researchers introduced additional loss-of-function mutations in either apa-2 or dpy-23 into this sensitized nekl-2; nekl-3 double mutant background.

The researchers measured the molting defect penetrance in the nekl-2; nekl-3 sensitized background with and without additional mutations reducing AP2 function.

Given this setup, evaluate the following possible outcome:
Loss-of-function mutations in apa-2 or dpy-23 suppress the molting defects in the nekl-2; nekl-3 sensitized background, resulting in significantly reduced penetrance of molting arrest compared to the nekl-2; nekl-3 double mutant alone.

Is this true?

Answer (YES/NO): YES